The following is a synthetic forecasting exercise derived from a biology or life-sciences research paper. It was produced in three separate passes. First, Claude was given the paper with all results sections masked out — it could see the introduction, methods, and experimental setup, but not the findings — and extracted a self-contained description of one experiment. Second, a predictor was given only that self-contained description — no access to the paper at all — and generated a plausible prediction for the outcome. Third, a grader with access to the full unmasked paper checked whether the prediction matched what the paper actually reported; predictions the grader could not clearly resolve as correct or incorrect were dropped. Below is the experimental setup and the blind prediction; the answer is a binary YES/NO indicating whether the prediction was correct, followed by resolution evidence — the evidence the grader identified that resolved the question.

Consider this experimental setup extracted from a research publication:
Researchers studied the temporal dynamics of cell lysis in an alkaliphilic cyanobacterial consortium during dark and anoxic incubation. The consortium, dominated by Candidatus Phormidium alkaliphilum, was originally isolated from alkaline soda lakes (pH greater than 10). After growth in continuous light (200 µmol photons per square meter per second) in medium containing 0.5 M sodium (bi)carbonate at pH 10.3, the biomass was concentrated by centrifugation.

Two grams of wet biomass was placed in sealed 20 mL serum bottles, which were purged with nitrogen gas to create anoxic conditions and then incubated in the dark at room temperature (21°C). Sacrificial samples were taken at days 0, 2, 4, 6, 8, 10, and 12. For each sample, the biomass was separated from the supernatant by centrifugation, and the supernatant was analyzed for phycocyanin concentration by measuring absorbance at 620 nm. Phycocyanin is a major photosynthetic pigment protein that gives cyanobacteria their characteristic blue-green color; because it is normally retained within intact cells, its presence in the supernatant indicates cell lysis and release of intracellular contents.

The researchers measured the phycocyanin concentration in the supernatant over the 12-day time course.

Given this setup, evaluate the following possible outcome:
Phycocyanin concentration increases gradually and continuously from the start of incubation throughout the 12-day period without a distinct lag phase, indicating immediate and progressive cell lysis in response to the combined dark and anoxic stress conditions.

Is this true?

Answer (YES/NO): NO